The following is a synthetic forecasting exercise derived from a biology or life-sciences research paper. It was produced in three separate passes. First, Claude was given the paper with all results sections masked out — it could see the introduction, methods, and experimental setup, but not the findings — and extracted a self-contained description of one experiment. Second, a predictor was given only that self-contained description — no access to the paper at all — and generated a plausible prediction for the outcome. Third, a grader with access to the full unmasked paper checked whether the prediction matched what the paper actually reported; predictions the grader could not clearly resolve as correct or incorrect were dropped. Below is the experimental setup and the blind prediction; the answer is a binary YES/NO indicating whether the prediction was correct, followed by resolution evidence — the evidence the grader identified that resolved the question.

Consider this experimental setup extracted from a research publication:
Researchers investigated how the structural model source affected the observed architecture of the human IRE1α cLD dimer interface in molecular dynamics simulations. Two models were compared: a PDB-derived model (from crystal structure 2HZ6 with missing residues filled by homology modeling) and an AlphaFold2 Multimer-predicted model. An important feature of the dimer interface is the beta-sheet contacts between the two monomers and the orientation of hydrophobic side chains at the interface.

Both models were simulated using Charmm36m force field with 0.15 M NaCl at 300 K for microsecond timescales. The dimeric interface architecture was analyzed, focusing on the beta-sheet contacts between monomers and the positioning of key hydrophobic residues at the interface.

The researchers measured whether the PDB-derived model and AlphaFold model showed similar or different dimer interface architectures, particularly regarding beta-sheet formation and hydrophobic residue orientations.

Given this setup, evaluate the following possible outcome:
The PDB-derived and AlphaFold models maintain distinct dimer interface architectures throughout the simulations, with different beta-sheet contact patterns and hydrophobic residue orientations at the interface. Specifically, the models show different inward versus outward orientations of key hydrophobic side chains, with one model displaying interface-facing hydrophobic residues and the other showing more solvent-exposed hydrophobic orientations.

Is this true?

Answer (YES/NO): NO